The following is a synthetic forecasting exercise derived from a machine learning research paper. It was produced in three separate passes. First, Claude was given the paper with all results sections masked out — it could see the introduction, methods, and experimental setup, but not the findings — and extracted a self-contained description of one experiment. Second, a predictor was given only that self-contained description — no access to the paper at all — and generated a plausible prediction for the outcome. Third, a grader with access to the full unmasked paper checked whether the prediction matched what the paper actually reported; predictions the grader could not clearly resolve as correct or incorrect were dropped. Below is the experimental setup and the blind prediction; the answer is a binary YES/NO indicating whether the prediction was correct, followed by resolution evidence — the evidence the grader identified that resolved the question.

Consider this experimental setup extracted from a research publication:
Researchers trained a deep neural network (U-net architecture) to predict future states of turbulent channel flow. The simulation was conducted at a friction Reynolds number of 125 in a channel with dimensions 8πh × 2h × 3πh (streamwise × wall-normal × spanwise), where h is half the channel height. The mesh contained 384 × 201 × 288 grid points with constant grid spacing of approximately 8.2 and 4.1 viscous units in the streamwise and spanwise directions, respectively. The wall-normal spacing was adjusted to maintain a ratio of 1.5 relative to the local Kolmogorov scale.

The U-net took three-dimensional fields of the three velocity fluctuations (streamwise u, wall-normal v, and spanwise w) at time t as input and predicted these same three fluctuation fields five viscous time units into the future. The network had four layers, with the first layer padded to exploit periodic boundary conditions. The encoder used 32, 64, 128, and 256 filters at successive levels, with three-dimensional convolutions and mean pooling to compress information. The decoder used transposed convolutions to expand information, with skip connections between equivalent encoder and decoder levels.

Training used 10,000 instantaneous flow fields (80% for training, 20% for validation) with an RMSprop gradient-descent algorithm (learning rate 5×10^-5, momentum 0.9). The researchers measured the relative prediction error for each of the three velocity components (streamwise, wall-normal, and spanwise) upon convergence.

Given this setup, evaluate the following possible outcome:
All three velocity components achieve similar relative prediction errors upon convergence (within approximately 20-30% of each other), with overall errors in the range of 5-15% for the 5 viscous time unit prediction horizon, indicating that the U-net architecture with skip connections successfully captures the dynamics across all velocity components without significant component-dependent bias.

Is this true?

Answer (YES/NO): NO